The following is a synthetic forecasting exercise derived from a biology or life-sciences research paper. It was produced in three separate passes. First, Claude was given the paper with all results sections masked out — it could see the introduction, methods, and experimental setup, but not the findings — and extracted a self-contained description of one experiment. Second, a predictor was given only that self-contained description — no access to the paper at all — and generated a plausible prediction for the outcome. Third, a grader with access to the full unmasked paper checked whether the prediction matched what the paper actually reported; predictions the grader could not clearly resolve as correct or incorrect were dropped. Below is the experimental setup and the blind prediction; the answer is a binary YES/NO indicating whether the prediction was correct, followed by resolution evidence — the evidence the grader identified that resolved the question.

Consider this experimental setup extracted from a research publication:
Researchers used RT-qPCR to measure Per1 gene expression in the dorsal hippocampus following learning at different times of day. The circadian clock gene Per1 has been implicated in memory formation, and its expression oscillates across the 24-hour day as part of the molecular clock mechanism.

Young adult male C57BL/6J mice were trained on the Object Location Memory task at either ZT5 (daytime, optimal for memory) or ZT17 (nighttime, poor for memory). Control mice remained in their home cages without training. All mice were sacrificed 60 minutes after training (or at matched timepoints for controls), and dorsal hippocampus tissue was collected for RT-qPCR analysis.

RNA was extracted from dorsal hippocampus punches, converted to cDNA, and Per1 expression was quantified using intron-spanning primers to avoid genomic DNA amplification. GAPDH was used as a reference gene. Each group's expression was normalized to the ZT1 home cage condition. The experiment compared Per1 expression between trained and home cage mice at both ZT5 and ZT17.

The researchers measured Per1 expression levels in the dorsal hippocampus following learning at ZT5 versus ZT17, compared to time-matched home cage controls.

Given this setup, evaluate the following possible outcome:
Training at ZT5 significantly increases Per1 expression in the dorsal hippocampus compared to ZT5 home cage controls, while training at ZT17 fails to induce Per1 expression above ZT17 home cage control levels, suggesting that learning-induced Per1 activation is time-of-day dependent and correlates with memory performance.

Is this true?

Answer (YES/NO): YES